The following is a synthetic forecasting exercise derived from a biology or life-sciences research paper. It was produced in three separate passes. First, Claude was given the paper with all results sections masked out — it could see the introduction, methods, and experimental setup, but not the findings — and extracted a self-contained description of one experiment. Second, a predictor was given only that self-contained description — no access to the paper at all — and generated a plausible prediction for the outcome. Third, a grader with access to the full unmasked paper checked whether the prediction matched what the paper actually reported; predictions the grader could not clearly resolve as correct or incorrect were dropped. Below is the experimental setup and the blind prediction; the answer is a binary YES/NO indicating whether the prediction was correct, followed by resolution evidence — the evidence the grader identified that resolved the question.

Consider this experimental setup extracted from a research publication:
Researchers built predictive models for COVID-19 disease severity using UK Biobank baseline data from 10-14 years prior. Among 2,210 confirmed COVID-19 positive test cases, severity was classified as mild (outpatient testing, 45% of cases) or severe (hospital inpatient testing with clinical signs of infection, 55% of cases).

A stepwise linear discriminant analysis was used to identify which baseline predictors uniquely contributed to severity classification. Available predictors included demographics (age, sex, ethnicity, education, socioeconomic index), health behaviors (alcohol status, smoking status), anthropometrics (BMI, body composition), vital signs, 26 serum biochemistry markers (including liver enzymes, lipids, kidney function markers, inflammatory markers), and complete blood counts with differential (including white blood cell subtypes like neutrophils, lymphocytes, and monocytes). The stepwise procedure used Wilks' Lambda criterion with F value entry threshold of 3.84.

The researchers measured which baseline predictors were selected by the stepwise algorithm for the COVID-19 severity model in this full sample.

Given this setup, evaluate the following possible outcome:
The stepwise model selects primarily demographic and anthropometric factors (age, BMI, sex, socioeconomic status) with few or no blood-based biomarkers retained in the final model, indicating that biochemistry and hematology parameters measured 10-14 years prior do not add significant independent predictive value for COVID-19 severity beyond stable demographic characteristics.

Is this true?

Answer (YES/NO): NO